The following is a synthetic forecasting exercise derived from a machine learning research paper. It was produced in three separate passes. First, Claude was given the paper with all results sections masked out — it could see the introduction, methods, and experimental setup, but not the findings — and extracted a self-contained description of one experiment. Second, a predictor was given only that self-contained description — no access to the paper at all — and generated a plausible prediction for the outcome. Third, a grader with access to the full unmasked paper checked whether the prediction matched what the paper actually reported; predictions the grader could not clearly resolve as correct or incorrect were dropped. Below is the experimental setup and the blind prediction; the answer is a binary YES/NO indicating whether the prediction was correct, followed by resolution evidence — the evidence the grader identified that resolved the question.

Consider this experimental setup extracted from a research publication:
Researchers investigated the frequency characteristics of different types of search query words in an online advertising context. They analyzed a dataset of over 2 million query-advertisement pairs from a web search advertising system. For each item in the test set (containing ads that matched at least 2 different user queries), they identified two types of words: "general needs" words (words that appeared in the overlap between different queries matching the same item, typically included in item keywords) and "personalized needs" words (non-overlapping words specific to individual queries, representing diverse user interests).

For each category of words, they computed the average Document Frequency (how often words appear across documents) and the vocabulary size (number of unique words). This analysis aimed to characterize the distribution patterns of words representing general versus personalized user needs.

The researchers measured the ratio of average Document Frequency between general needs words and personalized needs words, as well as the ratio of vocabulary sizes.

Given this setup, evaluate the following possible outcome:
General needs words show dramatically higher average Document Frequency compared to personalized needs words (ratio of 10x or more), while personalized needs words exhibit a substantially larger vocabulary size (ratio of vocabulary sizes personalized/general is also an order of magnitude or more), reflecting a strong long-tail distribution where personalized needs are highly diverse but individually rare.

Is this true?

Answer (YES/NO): NO